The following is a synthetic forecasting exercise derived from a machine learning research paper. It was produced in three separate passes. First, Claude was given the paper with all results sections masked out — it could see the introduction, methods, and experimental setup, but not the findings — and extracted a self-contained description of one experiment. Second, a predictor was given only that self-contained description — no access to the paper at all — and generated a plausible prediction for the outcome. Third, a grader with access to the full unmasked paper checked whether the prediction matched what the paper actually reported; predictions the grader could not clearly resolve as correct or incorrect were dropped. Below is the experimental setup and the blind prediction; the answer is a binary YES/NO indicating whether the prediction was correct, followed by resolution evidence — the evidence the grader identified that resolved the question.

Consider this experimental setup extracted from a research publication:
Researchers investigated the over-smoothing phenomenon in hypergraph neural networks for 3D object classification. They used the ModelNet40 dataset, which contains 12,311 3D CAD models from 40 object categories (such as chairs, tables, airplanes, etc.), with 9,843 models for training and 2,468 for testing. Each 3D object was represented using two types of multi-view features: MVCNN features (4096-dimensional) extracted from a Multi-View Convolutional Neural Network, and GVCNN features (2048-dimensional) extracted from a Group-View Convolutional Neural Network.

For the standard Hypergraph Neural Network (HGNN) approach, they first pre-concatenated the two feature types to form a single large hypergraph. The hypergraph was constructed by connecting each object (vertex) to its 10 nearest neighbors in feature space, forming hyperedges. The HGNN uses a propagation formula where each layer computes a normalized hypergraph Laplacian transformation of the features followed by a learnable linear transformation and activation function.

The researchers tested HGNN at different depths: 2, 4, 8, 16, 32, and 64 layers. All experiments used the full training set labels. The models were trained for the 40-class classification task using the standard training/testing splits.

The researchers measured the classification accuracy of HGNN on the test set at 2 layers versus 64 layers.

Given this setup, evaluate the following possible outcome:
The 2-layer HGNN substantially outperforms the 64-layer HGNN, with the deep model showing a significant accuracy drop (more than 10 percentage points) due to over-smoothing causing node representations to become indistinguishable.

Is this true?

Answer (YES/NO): YES